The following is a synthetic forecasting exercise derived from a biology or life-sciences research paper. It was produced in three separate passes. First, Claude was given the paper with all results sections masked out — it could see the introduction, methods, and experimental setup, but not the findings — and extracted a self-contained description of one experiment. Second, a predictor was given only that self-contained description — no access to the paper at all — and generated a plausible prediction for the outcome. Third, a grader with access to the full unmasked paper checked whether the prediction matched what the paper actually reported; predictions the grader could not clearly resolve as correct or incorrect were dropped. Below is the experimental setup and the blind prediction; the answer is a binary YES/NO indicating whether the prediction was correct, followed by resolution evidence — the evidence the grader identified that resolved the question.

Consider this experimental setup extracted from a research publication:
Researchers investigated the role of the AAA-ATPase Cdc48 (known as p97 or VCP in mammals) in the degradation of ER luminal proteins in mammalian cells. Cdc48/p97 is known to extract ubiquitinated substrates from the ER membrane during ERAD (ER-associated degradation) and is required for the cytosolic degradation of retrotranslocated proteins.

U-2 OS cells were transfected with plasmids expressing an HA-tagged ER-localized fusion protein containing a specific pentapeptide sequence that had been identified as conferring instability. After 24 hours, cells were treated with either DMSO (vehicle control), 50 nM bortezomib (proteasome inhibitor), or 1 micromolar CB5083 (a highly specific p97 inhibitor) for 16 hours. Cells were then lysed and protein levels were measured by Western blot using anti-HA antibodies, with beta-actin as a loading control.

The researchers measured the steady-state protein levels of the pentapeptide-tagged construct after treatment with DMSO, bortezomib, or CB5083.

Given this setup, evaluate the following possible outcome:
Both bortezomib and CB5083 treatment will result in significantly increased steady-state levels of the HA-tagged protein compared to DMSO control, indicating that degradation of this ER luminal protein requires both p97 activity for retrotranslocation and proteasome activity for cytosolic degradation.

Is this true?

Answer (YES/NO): YES